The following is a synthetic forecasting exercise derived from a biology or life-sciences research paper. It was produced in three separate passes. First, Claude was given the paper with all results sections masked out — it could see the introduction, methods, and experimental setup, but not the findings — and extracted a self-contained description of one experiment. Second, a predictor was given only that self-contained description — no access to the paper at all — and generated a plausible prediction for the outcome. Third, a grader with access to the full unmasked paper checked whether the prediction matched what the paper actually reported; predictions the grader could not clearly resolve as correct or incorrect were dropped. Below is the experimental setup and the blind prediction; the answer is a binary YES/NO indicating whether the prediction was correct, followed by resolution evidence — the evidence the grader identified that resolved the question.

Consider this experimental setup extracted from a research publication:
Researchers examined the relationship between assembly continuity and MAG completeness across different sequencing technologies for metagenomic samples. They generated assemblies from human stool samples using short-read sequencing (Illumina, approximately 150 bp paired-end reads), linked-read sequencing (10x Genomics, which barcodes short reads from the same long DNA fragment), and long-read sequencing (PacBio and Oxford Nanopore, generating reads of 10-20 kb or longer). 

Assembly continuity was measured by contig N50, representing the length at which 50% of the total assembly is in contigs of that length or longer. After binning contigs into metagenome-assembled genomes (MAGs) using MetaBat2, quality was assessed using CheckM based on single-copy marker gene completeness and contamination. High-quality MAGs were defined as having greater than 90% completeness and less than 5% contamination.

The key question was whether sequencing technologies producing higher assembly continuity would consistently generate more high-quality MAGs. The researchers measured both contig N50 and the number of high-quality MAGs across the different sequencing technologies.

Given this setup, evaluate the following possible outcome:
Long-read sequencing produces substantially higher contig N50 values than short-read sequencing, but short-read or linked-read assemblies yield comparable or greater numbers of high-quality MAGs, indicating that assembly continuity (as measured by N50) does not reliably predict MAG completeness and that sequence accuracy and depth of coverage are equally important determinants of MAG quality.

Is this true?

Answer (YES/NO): YES